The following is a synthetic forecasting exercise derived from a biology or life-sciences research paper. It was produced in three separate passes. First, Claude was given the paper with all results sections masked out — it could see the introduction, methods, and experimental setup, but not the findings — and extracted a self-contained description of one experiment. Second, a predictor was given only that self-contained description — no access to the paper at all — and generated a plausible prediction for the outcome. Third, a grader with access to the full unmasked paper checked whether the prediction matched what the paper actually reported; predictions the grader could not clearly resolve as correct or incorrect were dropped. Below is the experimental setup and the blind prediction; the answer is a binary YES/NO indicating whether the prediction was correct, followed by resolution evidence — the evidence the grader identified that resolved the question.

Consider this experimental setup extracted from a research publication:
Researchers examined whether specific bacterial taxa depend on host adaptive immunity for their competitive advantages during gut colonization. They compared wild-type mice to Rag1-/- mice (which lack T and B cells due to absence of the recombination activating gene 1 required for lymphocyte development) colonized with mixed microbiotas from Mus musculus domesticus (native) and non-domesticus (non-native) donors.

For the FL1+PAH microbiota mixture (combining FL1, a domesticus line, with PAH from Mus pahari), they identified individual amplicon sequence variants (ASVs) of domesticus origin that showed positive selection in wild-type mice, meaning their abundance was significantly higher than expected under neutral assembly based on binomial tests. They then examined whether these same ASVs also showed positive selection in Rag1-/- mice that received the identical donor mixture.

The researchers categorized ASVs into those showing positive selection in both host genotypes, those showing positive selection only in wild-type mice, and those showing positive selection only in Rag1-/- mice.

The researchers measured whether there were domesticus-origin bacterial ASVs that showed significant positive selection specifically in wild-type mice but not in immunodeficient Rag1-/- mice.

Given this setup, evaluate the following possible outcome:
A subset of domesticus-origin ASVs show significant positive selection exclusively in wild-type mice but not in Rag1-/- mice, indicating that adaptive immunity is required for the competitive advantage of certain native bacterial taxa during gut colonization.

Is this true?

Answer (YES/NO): YES